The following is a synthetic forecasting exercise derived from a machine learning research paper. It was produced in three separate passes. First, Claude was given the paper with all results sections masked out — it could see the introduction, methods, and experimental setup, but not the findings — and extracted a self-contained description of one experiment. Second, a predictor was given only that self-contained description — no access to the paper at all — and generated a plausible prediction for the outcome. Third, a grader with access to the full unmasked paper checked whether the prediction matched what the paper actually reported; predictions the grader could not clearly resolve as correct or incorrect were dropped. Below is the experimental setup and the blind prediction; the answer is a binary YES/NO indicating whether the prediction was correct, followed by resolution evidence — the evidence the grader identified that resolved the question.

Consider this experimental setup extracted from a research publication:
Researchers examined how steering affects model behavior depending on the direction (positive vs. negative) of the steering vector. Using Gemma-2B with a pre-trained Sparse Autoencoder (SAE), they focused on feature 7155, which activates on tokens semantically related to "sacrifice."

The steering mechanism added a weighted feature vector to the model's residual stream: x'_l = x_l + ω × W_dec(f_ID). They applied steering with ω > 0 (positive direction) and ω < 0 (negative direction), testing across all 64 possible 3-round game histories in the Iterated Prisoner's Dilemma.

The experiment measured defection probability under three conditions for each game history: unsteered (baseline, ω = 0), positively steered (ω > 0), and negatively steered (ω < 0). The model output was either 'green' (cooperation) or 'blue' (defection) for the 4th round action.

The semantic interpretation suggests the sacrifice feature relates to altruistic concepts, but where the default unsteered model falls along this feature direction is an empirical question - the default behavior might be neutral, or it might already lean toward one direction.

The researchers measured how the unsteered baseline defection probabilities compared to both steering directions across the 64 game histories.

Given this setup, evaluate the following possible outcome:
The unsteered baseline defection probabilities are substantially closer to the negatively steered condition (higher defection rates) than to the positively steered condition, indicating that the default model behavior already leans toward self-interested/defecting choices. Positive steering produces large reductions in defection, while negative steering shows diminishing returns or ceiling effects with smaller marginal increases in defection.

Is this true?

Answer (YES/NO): YES